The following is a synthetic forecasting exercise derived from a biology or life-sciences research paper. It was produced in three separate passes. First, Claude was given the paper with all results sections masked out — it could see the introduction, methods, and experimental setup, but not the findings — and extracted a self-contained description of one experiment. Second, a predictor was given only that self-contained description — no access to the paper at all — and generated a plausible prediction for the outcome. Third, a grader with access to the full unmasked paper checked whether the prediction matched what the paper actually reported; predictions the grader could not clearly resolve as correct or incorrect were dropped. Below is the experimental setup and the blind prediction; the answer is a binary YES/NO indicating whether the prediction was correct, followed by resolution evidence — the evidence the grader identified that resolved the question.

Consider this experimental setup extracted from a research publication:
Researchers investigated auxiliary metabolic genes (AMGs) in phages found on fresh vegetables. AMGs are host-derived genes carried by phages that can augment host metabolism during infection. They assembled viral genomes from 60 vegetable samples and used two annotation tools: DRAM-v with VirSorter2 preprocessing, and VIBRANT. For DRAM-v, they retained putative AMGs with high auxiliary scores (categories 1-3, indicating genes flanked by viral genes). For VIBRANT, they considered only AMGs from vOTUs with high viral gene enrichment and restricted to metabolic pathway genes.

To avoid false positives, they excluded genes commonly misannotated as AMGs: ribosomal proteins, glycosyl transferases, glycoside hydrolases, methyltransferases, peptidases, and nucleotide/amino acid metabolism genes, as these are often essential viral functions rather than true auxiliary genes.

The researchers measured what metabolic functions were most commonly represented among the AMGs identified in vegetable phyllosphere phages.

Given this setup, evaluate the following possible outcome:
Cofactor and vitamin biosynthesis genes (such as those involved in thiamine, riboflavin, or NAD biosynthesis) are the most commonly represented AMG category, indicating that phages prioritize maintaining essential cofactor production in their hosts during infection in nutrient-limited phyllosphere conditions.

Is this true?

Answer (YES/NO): NO